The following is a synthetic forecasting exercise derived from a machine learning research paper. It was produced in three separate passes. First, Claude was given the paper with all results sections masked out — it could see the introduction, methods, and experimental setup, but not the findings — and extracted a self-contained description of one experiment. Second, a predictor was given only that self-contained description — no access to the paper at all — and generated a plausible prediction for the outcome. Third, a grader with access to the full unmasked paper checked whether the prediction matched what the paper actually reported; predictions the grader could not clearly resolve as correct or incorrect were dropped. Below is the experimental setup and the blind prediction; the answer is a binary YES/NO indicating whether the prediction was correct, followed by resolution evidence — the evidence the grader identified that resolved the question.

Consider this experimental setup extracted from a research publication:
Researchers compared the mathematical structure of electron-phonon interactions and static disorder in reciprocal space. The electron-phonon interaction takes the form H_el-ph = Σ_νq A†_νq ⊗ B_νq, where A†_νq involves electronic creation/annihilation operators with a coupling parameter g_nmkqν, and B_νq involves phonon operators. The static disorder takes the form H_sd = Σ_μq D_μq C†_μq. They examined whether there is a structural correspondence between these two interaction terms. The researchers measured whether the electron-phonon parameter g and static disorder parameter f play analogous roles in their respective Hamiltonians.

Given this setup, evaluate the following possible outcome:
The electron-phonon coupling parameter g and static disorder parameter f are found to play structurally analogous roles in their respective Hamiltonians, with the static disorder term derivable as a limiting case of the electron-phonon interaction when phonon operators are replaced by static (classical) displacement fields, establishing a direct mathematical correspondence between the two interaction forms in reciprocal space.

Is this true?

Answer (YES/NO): NO